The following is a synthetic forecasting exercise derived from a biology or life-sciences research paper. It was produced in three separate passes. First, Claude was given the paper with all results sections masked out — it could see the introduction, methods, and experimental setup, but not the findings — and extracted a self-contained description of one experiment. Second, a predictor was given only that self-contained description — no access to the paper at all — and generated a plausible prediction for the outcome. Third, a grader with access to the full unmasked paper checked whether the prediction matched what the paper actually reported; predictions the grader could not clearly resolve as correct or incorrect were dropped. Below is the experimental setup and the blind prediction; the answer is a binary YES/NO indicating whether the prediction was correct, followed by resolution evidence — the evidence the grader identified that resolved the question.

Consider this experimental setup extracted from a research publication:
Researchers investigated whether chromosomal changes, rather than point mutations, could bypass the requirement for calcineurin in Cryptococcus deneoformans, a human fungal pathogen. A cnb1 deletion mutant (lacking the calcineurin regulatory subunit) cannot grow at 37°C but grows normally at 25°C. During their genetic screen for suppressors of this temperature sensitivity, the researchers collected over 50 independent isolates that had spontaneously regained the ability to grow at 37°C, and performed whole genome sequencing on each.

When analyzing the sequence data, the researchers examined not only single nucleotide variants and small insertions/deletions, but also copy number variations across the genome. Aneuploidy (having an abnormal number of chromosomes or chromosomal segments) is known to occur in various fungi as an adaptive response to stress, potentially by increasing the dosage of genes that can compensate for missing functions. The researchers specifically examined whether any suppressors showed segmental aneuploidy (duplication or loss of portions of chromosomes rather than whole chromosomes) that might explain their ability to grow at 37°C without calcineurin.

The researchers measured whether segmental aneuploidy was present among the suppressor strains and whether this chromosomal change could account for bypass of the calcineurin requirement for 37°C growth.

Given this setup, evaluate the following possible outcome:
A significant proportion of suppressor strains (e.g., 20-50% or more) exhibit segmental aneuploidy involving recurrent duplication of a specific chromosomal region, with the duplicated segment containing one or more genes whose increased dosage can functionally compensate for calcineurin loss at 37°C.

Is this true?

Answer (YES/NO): NO